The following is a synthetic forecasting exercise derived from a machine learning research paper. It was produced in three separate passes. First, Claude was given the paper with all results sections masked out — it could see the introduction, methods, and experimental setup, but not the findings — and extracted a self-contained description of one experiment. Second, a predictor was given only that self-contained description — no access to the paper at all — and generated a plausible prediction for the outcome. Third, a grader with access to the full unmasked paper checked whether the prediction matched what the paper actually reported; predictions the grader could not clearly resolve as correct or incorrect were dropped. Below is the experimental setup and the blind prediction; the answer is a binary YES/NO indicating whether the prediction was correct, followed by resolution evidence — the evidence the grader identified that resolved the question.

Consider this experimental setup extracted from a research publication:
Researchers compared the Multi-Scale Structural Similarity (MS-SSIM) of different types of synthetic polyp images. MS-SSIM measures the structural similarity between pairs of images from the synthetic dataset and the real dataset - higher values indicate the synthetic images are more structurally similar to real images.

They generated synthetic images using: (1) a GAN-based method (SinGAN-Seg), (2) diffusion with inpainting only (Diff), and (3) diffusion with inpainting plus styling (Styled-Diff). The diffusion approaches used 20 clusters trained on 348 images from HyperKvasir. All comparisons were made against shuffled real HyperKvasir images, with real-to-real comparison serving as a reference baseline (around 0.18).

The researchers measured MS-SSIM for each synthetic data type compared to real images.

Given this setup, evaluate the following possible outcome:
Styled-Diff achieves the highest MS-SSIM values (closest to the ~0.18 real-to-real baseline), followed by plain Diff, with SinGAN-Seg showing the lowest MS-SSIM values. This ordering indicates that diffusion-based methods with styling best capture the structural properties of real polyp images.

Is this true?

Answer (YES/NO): NO